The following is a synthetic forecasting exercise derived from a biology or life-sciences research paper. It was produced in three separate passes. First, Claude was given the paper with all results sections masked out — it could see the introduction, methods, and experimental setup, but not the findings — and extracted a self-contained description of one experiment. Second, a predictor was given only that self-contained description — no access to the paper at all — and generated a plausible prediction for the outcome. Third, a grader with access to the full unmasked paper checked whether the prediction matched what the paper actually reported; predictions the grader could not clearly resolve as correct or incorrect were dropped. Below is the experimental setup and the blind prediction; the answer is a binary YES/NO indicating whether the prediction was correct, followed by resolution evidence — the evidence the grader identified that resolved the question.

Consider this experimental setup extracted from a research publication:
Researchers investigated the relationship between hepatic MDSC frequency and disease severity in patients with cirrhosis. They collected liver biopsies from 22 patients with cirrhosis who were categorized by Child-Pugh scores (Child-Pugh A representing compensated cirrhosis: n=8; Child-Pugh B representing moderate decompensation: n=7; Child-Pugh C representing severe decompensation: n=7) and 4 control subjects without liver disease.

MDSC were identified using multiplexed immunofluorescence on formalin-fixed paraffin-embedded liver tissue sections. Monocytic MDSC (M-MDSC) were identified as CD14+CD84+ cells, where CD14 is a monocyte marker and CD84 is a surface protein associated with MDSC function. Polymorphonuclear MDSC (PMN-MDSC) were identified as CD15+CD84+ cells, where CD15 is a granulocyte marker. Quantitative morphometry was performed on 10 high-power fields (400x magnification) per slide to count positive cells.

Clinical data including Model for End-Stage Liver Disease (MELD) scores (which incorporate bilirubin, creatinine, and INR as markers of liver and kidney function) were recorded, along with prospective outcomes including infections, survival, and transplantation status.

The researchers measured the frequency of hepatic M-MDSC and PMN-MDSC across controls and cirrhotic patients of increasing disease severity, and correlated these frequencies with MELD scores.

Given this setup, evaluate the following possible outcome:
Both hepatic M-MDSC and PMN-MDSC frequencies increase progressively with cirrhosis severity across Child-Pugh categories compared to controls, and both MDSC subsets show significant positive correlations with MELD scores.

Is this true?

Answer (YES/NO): YES